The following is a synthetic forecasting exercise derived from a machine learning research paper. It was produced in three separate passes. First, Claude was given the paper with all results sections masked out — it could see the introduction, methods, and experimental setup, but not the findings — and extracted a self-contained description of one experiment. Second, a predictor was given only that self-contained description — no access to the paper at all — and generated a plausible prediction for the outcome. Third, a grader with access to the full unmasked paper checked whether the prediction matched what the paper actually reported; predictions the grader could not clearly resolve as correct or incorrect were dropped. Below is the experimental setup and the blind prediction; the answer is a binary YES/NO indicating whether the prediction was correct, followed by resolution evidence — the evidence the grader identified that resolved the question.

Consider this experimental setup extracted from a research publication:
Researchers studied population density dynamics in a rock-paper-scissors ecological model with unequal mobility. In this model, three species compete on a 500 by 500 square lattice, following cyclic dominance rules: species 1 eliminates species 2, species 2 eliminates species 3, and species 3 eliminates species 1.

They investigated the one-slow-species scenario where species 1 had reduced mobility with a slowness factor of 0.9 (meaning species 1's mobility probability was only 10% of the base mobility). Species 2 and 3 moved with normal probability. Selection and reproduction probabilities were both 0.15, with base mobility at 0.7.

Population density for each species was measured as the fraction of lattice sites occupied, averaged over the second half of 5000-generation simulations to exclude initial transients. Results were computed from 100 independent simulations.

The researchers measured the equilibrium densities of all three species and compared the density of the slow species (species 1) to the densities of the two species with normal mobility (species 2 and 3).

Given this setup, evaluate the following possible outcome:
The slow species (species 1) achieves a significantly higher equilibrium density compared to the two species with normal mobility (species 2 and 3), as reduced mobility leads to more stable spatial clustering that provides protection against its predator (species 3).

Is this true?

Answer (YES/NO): YES